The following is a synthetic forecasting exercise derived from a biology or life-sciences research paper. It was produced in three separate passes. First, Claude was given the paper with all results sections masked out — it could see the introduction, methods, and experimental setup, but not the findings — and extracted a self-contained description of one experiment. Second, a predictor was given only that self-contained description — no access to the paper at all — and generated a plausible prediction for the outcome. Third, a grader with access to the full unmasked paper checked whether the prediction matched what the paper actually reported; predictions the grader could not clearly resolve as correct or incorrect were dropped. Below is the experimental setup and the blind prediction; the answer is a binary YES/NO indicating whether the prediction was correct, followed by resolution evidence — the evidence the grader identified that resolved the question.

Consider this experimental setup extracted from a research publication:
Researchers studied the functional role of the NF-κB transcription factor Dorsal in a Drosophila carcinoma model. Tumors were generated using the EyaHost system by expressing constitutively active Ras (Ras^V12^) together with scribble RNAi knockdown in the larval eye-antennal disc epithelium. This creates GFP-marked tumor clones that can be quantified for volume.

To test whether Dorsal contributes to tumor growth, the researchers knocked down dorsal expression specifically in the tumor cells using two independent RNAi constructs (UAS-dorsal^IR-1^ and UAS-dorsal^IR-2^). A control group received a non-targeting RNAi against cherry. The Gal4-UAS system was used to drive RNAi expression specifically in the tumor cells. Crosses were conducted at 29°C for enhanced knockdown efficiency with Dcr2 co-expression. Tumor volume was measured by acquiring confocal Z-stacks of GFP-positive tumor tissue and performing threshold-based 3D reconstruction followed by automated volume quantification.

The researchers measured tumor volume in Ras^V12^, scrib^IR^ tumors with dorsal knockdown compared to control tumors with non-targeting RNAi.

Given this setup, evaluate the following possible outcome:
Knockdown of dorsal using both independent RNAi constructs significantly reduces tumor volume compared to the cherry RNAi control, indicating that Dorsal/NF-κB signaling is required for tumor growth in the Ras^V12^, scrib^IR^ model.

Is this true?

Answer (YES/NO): YES